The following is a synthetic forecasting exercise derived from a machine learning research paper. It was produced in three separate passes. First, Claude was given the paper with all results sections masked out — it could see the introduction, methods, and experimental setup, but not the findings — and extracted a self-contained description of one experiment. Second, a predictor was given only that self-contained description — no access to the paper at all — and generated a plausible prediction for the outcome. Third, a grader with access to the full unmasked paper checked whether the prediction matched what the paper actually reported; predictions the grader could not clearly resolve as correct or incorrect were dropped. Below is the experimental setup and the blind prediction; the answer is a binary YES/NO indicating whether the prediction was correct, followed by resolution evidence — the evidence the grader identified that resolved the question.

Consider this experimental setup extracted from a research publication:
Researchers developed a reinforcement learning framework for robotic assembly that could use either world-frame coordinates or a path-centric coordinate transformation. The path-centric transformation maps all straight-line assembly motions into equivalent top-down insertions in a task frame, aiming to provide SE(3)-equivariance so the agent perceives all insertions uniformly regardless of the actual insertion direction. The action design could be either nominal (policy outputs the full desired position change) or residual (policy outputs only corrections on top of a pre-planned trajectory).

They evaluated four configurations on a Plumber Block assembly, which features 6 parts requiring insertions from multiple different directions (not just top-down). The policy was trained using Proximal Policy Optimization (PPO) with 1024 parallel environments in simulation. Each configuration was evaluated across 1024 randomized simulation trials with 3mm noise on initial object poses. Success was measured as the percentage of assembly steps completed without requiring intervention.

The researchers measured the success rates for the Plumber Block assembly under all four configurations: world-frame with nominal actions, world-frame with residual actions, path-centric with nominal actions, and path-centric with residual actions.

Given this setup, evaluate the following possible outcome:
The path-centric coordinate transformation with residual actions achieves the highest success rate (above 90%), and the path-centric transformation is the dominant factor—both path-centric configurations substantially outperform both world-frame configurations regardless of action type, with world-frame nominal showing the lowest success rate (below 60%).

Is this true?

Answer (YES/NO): NO